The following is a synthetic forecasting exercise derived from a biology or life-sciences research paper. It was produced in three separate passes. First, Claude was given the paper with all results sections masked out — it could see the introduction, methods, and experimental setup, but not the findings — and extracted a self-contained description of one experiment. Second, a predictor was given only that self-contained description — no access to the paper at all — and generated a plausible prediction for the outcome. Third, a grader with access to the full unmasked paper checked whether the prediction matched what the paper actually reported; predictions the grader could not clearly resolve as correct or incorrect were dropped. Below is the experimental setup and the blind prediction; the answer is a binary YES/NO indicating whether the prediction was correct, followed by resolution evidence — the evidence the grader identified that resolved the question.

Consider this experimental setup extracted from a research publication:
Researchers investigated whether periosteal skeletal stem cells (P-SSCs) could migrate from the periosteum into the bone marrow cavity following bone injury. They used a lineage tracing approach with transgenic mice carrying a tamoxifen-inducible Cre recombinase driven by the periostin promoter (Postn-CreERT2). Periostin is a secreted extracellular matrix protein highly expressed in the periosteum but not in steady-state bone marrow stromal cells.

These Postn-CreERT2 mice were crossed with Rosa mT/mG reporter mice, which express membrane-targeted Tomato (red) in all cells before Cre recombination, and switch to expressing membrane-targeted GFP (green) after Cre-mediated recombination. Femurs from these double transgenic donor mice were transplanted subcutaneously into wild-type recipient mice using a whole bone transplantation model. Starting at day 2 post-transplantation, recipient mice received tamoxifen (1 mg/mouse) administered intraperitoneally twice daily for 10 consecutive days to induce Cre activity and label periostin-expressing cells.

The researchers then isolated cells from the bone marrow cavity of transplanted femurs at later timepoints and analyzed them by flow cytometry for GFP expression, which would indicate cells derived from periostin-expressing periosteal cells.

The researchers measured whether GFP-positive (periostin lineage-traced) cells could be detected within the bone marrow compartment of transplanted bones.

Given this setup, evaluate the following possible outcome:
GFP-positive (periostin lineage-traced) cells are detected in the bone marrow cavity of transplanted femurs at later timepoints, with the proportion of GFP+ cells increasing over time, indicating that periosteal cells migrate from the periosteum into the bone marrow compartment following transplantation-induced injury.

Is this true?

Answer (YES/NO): YES